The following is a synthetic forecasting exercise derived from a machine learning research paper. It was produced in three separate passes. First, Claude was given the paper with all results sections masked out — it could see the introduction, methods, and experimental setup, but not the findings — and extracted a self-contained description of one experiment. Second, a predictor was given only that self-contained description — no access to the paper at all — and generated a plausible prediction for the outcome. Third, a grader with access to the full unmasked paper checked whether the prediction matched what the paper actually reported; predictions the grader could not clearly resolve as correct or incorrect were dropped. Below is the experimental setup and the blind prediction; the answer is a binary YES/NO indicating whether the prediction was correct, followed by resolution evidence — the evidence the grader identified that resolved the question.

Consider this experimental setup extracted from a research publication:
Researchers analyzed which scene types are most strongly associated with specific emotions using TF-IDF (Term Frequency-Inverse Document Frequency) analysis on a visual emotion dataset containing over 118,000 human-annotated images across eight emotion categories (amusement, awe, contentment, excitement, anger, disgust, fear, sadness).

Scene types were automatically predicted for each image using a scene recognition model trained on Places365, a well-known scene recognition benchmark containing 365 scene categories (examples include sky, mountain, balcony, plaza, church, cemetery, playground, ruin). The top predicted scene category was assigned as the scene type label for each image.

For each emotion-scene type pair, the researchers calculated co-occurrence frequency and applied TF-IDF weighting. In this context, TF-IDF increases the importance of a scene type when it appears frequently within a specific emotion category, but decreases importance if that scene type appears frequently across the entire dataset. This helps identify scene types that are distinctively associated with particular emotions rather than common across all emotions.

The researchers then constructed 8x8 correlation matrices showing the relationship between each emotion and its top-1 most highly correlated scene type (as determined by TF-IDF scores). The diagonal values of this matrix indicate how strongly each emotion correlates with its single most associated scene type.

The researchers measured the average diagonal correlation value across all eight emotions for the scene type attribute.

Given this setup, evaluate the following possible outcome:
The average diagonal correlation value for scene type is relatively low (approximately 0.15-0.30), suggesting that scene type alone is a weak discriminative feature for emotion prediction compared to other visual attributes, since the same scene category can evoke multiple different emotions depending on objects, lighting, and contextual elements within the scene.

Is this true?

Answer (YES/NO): NO